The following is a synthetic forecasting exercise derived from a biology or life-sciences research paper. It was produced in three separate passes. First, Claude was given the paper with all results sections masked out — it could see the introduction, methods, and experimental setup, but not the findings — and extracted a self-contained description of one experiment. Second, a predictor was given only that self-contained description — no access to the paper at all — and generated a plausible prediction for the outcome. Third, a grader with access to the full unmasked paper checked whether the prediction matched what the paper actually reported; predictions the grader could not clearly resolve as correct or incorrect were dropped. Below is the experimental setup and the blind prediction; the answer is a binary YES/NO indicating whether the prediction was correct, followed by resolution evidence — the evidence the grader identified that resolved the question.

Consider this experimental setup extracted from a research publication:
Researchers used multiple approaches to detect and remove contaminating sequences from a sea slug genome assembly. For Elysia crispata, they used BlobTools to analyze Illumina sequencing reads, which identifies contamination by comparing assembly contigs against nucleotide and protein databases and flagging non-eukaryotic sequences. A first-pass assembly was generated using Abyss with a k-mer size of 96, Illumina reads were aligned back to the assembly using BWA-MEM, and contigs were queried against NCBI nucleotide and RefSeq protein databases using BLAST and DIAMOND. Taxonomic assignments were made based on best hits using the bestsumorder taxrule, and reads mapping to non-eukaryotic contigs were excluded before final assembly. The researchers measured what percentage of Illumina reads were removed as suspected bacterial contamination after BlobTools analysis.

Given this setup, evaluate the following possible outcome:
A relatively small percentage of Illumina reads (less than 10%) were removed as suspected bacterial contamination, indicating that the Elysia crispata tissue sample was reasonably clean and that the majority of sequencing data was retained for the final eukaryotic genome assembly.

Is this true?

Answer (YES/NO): YES